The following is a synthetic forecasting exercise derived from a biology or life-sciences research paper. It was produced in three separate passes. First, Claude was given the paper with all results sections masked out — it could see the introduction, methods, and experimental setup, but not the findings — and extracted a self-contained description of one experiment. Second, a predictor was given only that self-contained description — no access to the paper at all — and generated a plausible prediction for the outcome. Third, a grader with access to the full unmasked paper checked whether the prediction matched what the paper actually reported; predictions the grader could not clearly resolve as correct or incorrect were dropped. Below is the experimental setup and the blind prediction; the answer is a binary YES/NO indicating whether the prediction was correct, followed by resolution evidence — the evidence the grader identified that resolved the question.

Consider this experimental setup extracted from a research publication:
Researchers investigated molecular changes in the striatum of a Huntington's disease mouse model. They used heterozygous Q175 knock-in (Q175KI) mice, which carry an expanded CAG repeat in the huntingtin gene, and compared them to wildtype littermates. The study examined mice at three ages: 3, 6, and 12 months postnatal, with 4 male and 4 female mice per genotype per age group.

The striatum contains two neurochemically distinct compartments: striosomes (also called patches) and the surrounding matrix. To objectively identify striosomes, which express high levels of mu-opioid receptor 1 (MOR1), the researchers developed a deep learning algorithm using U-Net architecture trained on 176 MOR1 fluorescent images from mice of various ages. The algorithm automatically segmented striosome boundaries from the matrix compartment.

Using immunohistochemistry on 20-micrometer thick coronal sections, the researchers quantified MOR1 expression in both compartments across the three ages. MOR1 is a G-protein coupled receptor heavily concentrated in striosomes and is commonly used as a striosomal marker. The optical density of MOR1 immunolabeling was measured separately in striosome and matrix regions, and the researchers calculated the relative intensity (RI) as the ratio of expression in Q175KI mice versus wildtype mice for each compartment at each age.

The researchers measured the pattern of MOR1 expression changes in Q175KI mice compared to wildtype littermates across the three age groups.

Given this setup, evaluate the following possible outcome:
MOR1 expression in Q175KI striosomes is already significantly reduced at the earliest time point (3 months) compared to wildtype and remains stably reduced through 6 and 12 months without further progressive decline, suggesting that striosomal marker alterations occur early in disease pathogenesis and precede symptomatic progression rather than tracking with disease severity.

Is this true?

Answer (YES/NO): NO